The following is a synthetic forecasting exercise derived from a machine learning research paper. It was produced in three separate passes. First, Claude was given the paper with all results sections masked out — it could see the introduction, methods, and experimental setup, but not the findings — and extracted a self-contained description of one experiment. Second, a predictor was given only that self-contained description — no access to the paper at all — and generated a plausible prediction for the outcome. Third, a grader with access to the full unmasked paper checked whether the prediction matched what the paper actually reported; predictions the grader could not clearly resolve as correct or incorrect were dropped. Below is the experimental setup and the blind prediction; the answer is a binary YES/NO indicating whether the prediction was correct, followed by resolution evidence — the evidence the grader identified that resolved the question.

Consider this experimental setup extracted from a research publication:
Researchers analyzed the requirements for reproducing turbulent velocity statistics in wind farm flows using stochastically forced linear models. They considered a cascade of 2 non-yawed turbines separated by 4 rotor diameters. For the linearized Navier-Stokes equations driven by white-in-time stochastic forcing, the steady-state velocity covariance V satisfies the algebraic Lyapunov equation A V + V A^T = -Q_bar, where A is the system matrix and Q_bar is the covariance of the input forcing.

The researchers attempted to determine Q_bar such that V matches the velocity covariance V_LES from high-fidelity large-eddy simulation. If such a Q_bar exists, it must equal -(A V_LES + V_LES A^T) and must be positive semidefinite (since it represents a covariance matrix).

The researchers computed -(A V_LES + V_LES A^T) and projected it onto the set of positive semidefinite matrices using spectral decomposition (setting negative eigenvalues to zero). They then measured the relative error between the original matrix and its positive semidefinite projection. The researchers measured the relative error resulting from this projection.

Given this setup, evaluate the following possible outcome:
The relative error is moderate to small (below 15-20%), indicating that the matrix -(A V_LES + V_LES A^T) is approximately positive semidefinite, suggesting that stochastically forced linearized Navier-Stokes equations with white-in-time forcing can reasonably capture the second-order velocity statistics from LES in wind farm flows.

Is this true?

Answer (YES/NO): NO